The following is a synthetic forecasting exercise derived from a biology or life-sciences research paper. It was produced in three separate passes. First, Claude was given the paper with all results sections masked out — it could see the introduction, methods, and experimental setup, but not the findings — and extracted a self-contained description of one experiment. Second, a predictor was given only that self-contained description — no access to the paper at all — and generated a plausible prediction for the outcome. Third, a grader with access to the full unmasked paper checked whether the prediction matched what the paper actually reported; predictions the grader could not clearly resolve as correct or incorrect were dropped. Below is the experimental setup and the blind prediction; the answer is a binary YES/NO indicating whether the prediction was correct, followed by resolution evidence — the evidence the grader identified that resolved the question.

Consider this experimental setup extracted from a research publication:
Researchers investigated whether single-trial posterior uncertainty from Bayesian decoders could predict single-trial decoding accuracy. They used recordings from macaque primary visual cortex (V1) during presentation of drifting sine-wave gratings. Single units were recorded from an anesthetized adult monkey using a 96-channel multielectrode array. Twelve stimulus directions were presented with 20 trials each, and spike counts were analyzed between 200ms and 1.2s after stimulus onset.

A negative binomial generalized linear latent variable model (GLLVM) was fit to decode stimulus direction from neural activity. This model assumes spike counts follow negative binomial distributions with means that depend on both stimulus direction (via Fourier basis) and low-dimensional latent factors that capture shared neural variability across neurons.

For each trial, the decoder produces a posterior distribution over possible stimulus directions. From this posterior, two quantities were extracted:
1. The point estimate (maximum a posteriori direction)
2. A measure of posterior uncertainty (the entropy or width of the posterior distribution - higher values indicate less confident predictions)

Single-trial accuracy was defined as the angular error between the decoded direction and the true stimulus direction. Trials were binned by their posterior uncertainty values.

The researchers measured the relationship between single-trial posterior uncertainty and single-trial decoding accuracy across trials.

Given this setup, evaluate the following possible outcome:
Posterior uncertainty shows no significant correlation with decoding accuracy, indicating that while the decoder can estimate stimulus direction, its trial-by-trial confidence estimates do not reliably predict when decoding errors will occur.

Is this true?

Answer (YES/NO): NO